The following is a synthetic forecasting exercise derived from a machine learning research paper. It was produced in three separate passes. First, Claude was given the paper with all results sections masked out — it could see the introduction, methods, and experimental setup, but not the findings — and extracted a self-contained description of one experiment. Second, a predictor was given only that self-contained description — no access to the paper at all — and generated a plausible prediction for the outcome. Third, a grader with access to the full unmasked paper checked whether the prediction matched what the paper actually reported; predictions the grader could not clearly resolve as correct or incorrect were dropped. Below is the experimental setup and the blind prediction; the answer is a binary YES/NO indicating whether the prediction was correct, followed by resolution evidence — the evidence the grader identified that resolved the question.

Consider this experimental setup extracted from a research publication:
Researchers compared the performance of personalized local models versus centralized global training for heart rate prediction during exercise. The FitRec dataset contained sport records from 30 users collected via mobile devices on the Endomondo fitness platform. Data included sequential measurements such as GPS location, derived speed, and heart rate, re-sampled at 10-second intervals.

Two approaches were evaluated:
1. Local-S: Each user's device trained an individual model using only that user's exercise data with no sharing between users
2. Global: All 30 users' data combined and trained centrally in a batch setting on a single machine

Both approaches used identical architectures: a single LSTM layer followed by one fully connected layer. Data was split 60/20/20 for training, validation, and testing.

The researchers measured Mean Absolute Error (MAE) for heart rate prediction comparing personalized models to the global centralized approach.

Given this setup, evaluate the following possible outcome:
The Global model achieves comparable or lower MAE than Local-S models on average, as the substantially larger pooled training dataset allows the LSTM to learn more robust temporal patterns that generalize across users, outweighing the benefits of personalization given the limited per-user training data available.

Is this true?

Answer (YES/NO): YES